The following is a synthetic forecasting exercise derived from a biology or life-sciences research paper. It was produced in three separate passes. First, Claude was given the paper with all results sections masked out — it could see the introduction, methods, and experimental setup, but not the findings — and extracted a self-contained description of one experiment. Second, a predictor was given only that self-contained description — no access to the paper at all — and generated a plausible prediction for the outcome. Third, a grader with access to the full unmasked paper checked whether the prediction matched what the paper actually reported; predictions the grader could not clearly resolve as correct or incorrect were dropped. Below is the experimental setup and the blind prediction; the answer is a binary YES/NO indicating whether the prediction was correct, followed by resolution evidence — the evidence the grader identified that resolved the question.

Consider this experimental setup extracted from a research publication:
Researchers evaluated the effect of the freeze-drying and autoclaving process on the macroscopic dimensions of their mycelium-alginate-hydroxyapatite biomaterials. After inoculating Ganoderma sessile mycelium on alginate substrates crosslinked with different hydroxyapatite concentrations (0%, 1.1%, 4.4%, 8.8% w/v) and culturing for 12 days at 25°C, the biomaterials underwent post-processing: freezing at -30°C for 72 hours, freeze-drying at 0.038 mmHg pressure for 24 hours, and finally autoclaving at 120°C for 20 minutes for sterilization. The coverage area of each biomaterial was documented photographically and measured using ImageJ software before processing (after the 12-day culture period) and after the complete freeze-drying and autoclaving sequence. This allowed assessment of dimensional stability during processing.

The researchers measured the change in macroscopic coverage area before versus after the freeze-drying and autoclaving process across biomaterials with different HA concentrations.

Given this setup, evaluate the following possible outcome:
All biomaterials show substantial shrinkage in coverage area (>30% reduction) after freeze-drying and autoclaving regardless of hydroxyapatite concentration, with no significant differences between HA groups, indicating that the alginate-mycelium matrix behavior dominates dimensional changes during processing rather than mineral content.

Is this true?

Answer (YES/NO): NO